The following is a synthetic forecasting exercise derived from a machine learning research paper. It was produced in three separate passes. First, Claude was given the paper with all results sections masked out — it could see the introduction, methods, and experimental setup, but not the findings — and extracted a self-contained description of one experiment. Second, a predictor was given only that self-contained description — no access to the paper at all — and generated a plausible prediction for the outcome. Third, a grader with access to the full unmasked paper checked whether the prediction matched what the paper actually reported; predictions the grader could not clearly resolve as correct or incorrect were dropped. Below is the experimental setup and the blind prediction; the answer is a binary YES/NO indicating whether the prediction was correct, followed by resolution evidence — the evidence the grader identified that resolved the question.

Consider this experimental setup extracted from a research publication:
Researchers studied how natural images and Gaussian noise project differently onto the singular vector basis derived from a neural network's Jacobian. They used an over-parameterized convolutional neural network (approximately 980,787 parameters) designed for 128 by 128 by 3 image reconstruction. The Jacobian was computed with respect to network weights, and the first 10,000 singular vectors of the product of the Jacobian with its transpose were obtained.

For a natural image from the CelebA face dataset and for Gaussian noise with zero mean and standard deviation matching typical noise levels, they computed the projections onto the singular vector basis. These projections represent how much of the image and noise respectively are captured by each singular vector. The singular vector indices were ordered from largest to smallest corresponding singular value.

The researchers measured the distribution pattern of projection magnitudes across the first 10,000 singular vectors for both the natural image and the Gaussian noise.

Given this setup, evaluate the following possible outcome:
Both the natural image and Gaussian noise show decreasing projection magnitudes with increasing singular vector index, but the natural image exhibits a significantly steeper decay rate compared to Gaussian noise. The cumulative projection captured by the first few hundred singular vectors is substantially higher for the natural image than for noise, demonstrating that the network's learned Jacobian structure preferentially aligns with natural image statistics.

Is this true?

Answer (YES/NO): NO